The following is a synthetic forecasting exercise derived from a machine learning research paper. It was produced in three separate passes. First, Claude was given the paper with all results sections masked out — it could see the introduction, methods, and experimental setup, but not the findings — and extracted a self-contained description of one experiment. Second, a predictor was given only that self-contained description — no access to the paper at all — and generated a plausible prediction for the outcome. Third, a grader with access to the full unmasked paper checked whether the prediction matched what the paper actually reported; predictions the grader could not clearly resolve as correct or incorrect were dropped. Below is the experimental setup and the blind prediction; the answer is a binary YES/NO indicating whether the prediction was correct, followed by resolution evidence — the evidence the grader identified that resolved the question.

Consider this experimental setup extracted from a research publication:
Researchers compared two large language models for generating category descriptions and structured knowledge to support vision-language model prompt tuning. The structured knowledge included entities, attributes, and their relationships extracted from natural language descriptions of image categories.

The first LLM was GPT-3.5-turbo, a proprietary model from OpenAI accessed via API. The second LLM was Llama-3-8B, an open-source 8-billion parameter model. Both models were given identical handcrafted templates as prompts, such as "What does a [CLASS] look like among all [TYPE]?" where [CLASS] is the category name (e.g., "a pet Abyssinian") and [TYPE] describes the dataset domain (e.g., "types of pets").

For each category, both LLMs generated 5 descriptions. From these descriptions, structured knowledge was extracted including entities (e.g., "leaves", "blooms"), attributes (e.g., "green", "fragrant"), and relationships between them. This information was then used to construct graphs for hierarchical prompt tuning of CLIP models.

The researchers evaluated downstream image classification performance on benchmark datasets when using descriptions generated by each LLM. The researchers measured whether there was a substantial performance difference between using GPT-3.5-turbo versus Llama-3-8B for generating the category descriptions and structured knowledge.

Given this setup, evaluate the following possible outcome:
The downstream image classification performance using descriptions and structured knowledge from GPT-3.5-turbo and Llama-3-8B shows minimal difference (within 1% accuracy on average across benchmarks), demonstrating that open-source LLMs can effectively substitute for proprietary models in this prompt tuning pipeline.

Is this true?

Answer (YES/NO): YES